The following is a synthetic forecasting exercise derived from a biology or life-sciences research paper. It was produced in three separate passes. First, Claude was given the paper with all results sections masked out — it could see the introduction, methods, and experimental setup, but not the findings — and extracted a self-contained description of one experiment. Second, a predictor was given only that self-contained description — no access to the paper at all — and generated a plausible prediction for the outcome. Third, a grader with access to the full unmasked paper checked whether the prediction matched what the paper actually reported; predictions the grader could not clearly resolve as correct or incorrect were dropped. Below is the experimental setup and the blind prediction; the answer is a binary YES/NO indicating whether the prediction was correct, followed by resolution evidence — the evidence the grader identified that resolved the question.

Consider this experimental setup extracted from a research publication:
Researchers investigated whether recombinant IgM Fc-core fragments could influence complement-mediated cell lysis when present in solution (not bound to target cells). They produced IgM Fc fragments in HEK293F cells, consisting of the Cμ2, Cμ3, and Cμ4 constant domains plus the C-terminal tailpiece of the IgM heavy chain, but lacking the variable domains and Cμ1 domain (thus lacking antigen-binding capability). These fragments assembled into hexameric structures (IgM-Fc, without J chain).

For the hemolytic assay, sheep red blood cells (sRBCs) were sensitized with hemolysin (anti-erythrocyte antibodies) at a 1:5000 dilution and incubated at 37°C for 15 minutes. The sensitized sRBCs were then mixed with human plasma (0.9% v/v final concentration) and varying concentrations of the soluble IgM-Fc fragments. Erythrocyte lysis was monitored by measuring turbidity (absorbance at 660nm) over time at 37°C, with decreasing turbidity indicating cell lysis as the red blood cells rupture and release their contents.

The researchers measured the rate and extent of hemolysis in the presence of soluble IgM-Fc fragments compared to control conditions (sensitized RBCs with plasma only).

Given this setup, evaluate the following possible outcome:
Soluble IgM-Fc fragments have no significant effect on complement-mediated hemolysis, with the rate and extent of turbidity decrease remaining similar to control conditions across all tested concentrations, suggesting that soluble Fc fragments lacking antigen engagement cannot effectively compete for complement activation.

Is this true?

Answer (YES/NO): NO